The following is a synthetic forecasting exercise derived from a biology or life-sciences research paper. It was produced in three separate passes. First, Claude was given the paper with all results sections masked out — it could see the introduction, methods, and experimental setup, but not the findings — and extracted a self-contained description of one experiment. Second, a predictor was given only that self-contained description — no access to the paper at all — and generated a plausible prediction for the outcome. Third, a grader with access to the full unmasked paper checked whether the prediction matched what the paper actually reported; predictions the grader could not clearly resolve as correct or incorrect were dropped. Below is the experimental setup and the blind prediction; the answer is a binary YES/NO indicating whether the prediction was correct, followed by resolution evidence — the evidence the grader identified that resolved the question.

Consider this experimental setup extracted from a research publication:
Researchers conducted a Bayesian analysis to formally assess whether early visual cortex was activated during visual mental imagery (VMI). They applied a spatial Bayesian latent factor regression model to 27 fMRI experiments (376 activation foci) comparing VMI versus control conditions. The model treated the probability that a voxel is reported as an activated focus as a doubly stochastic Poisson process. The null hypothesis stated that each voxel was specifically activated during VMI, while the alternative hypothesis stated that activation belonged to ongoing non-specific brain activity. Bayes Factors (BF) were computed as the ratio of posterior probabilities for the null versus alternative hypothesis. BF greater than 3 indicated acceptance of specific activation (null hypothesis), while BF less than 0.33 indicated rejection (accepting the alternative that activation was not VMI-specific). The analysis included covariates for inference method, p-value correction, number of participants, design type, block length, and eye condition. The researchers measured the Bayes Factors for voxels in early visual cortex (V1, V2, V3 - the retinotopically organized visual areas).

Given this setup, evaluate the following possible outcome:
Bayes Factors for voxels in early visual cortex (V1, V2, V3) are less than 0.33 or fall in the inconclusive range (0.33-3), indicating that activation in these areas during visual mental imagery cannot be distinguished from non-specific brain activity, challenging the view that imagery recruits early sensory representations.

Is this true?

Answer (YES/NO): YES